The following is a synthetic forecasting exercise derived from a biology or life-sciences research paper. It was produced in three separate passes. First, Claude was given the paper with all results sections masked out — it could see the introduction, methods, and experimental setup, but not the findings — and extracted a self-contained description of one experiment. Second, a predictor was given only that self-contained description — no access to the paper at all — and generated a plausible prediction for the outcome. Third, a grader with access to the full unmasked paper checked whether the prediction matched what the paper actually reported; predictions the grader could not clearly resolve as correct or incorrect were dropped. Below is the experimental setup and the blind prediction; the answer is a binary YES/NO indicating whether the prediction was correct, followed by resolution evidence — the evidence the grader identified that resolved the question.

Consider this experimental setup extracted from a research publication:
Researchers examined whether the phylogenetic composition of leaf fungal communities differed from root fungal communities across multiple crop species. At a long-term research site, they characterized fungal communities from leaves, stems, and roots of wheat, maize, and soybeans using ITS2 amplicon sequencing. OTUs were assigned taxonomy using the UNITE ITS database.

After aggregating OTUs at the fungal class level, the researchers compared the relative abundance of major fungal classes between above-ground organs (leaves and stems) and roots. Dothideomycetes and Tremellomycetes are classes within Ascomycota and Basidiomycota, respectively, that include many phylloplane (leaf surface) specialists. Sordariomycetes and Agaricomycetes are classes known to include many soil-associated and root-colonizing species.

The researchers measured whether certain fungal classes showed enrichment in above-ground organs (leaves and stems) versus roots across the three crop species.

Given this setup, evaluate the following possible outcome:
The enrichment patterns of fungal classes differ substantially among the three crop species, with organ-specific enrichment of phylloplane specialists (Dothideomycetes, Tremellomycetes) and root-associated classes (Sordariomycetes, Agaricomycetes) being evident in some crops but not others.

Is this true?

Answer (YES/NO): NO